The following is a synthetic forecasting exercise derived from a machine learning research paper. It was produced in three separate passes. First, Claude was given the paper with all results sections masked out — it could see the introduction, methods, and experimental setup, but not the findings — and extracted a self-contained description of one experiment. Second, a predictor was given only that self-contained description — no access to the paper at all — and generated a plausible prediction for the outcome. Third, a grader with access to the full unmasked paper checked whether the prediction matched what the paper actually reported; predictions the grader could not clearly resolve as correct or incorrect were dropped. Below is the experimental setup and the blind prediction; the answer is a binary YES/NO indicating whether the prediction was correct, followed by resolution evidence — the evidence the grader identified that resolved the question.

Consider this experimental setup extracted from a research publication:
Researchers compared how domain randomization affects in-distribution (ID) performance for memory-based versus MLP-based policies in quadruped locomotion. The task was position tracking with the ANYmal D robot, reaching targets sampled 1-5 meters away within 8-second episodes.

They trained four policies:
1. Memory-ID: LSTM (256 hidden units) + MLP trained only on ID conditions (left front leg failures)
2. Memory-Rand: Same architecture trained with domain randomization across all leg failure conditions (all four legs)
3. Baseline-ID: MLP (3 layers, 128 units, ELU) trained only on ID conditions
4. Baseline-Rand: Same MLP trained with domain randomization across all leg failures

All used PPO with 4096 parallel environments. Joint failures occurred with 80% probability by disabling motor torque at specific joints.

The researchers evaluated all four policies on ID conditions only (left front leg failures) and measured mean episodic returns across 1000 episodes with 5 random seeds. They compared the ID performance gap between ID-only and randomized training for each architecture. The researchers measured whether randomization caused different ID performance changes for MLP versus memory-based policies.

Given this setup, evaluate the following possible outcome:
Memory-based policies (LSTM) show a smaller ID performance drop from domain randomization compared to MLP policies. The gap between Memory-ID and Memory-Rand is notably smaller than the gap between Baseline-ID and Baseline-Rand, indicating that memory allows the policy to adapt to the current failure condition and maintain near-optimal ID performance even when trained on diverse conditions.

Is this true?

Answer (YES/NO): YES